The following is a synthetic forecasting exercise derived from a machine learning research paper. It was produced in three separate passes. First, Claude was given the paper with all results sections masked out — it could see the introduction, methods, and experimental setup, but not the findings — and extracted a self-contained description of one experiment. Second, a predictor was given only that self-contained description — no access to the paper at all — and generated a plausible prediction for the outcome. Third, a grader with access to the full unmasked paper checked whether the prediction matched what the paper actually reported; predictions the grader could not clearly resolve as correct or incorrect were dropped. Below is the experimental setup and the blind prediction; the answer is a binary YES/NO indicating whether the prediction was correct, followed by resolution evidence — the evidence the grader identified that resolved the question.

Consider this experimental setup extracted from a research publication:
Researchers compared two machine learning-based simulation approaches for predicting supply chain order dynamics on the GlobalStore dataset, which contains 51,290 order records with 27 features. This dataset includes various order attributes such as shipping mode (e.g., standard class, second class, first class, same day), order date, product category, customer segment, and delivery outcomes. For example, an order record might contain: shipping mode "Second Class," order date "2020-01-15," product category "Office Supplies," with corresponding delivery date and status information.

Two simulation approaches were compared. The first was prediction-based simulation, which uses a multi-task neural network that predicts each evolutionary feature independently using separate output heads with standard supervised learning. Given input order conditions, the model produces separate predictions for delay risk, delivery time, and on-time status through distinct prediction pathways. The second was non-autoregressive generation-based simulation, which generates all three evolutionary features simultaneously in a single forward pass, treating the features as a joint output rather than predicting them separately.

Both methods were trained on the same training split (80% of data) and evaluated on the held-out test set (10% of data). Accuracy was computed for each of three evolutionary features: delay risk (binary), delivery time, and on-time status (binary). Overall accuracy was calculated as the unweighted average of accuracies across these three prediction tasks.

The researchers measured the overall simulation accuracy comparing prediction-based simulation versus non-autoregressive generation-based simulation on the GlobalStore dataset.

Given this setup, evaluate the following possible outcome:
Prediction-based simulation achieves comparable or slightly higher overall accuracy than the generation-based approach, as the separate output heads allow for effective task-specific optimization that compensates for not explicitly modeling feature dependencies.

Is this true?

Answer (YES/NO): NO